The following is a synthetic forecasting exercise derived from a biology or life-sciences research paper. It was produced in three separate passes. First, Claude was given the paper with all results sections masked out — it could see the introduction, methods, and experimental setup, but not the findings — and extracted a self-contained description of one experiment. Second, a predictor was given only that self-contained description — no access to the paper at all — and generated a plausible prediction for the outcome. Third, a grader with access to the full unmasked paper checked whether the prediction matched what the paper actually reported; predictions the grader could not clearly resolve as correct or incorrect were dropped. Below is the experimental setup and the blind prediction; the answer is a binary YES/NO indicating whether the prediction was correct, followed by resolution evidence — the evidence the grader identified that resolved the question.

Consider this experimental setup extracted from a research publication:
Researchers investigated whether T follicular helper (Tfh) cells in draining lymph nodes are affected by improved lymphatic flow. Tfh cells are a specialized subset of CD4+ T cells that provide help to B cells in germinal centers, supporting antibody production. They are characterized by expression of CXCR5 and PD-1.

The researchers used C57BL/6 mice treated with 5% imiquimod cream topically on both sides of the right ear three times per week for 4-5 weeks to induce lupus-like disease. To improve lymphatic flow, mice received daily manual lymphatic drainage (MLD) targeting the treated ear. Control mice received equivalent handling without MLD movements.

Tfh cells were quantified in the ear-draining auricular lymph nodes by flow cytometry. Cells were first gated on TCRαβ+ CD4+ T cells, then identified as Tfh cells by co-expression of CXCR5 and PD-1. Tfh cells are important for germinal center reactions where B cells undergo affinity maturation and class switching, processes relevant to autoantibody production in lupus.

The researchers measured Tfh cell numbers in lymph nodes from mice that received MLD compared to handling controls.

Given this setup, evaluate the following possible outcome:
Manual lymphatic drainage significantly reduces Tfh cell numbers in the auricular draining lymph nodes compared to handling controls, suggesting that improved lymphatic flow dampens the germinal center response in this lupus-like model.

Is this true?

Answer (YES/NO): NO